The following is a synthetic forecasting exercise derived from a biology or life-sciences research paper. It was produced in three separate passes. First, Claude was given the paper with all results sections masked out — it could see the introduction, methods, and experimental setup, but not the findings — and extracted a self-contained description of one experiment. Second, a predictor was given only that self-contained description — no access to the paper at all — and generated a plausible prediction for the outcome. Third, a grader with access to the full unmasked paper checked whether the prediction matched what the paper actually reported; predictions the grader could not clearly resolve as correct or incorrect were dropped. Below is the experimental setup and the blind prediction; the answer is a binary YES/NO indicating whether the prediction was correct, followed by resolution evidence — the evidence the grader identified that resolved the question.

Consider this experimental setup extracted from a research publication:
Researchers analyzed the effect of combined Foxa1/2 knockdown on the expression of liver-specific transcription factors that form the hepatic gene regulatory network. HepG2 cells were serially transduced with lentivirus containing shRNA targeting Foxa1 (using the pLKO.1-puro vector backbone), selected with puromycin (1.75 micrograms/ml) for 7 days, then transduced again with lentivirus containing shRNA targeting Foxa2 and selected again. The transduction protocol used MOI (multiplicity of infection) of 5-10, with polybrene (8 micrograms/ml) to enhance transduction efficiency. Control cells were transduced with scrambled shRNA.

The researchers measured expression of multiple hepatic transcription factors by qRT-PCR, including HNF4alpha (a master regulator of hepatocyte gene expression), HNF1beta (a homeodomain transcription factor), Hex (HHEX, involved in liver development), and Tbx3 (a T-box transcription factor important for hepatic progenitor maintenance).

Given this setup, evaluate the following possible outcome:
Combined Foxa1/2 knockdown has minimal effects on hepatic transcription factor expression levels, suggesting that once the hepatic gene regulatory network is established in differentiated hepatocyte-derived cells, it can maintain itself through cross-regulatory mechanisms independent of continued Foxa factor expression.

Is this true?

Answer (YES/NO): NO